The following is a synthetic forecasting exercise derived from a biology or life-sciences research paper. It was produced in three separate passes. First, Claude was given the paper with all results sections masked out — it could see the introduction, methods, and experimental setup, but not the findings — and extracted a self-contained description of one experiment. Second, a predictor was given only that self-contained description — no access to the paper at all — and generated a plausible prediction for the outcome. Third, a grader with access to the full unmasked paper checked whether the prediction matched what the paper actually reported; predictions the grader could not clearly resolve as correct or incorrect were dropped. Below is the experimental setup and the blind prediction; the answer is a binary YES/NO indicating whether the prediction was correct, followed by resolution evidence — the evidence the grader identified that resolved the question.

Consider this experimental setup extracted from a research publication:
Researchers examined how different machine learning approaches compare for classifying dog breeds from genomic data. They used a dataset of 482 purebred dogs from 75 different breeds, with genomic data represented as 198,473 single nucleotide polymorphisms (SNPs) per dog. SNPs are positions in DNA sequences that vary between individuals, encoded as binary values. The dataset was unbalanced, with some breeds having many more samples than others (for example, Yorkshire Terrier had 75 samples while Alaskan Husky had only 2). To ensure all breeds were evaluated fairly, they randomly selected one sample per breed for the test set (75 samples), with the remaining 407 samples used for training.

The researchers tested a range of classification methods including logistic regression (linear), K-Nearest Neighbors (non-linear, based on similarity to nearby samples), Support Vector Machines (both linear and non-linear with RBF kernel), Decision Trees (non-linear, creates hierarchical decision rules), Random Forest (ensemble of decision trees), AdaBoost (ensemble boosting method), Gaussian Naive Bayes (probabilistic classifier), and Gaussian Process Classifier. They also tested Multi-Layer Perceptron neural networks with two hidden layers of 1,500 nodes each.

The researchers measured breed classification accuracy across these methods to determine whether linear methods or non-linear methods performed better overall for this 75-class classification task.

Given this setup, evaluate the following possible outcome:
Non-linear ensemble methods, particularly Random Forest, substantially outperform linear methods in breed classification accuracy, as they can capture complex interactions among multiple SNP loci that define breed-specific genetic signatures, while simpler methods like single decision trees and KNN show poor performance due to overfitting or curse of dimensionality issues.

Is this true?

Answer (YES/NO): NO